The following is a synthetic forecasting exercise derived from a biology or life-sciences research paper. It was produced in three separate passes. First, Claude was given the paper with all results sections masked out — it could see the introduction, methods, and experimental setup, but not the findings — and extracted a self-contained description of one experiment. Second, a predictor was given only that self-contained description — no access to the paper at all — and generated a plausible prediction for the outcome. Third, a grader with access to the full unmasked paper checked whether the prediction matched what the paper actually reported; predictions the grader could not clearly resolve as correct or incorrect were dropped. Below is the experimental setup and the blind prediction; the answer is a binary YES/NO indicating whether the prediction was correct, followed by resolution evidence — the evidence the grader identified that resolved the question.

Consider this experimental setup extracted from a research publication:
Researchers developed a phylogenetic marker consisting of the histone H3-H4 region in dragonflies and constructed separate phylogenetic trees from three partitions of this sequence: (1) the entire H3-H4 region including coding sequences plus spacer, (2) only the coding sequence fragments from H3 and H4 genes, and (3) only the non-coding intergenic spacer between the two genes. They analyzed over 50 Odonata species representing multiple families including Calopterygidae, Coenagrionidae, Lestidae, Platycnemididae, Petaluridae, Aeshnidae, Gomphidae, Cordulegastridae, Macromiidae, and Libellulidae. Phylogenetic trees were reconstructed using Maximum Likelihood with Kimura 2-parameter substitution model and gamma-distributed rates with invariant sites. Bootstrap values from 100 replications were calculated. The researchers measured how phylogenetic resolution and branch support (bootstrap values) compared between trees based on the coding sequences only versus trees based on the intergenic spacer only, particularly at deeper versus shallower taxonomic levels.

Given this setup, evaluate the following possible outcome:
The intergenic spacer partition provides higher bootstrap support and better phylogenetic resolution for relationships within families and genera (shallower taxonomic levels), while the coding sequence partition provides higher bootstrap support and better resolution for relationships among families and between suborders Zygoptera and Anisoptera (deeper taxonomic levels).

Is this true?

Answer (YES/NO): NO